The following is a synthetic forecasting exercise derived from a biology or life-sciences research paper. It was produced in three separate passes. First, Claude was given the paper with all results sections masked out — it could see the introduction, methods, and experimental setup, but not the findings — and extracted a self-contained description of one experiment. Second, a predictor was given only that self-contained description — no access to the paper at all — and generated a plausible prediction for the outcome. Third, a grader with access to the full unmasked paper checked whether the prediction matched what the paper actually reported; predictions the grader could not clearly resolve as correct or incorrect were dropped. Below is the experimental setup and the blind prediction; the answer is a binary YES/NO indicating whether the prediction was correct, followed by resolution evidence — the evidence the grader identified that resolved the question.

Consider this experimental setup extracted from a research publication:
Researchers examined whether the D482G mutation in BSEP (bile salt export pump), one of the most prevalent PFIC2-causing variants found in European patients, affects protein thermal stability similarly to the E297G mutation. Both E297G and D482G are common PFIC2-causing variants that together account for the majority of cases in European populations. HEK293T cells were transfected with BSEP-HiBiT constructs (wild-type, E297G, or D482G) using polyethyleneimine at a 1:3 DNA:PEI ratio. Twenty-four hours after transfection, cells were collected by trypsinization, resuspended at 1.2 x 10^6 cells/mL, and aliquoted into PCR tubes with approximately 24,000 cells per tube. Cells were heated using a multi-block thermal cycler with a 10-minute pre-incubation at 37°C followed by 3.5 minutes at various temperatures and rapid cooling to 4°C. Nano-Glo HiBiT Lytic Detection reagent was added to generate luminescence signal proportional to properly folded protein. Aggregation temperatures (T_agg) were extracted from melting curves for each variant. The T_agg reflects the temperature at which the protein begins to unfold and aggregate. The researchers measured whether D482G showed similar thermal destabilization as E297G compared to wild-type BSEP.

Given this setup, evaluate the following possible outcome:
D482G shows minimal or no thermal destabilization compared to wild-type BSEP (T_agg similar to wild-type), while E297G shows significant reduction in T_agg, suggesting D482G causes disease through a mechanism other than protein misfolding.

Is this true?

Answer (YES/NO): YES